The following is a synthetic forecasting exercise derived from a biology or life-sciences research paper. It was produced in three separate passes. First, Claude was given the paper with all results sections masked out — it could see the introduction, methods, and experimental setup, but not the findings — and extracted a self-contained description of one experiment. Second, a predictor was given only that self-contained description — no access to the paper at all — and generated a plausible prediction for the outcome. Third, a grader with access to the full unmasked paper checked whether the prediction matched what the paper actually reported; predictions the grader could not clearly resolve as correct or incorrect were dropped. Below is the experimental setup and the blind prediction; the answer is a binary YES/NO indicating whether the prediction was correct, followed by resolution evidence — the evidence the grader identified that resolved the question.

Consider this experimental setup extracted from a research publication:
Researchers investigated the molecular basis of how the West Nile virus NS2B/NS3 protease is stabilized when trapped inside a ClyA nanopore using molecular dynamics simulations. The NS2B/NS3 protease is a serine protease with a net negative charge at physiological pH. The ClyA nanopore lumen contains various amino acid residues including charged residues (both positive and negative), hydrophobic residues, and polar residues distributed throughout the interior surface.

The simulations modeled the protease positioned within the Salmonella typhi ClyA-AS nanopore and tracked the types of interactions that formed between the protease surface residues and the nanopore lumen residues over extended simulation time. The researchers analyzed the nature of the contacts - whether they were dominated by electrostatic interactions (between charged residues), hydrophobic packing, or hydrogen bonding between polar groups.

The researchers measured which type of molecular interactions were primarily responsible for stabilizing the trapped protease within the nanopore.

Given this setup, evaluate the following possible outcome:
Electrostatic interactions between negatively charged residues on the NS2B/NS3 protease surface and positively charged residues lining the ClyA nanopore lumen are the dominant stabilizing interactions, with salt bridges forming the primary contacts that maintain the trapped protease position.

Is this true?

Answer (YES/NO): NO